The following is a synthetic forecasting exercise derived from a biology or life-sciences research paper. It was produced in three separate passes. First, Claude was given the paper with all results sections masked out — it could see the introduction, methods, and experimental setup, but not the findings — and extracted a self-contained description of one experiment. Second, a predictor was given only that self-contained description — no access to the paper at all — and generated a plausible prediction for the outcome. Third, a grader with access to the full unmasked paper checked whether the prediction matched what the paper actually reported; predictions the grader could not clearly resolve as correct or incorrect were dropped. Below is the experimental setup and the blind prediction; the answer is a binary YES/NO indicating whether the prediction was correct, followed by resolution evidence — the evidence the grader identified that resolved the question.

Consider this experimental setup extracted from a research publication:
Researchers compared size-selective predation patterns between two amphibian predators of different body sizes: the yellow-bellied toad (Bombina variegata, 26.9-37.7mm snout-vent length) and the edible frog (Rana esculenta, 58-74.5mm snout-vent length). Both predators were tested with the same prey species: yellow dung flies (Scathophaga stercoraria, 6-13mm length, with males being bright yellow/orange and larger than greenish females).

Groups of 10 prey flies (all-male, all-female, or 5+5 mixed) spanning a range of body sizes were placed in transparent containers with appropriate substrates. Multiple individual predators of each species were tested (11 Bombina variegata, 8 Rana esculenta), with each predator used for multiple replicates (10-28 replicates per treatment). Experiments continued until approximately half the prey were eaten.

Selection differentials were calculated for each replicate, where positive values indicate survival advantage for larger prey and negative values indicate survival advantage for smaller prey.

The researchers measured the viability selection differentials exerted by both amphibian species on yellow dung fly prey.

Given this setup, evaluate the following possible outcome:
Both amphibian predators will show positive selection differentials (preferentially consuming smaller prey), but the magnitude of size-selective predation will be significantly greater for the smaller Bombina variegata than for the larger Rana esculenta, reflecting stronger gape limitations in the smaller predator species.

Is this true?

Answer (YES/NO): NO